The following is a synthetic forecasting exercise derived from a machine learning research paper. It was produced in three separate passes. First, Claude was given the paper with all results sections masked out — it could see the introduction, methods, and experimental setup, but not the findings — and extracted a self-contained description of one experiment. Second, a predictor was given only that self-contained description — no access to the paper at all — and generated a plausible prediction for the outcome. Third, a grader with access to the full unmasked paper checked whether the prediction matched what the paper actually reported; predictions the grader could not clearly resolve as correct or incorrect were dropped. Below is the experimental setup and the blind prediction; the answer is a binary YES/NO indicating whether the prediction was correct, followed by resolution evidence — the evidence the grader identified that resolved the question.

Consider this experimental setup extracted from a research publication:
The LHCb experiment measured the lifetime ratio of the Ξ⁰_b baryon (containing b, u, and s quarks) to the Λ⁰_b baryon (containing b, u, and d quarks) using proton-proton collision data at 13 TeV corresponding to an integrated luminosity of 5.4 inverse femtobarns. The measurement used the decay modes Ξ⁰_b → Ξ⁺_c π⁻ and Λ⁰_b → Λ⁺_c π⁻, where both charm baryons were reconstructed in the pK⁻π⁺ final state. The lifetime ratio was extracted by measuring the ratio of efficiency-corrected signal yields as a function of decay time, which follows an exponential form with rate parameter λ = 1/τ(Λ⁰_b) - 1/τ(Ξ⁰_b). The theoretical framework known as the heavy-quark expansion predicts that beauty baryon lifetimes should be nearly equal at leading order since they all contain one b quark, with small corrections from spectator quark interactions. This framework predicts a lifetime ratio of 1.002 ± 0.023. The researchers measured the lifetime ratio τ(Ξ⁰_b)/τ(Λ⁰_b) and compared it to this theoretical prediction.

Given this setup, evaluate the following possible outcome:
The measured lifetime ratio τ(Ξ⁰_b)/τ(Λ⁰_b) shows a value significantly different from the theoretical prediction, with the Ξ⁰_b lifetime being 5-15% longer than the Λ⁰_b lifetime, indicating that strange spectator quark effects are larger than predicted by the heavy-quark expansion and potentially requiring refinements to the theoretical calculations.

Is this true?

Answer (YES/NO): NO